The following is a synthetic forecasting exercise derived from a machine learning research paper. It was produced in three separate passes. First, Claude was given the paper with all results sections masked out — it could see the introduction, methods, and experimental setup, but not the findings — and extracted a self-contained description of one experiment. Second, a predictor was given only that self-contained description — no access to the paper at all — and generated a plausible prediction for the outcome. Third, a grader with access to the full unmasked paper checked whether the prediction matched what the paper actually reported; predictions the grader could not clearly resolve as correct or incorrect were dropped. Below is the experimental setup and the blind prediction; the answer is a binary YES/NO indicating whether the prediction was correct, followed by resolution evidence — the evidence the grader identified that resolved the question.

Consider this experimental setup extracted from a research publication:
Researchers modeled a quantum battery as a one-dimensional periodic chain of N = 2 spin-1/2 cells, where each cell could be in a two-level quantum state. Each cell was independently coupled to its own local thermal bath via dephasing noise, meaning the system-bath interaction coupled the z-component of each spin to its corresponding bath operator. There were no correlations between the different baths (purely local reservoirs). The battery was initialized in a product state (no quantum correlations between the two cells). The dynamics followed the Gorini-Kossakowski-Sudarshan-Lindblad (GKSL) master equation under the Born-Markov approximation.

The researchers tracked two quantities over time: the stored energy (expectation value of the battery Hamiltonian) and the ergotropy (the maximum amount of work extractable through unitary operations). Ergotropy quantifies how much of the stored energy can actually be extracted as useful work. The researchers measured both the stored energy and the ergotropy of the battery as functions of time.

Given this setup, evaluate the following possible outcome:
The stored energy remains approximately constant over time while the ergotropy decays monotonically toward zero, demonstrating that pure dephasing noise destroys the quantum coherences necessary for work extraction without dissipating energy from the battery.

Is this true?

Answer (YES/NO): NO